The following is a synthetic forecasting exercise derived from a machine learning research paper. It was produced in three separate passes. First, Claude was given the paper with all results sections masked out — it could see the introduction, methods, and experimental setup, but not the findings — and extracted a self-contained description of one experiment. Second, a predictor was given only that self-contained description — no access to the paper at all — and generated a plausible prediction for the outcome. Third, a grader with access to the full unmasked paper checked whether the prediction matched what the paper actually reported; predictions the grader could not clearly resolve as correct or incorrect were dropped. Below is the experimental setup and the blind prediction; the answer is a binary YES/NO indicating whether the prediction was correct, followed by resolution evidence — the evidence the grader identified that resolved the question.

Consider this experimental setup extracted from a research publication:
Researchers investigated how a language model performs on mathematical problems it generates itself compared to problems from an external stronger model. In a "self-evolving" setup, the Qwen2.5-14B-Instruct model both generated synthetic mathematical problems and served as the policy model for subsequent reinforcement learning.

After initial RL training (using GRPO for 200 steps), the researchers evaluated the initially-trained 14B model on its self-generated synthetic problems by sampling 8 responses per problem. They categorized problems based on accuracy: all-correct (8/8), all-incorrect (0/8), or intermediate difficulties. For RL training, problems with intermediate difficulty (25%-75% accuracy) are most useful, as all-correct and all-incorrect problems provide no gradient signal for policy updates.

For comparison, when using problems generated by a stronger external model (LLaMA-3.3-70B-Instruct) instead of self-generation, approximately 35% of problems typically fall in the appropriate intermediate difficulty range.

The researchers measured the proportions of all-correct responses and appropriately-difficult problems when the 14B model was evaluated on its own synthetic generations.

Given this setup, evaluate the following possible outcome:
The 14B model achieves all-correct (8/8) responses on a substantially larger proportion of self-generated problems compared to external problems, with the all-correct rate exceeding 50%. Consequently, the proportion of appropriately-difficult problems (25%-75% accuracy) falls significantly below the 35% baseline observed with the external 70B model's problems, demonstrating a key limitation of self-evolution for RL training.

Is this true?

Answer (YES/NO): NO